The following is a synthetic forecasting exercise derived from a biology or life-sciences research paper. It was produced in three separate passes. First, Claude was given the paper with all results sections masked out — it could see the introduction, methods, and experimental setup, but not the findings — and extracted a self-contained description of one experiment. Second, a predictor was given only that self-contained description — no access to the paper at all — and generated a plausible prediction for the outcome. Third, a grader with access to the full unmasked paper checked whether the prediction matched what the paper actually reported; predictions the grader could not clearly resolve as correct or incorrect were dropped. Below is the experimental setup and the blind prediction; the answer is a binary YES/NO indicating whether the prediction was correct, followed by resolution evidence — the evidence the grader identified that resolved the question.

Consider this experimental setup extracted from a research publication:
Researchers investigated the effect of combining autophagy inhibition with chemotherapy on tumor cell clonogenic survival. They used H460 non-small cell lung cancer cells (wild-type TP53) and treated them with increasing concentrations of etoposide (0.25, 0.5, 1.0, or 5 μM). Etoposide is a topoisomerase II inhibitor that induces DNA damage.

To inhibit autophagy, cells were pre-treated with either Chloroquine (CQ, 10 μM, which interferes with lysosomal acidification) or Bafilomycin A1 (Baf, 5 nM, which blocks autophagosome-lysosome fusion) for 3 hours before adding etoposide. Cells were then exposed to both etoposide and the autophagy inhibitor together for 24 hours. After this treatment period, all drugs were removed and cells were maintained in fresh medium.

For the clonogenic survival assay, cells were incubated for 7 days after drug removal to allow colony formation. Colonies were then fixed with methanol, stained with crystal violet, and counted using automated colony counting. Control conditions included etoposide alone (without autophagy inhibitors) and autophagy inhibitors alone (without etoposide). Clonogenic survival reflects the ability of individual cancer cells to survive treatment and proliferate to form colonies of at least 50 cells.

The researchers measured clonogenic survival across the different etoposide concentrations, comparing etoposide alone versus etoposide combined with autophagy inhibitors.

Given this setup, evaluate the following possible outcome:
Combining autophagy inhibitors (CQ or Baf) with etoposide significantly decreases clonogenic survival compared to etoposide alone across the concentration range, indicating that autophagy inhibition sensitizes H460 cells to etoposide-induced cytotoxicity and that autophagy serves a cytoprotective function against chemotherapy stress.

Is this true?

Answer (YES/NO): NO